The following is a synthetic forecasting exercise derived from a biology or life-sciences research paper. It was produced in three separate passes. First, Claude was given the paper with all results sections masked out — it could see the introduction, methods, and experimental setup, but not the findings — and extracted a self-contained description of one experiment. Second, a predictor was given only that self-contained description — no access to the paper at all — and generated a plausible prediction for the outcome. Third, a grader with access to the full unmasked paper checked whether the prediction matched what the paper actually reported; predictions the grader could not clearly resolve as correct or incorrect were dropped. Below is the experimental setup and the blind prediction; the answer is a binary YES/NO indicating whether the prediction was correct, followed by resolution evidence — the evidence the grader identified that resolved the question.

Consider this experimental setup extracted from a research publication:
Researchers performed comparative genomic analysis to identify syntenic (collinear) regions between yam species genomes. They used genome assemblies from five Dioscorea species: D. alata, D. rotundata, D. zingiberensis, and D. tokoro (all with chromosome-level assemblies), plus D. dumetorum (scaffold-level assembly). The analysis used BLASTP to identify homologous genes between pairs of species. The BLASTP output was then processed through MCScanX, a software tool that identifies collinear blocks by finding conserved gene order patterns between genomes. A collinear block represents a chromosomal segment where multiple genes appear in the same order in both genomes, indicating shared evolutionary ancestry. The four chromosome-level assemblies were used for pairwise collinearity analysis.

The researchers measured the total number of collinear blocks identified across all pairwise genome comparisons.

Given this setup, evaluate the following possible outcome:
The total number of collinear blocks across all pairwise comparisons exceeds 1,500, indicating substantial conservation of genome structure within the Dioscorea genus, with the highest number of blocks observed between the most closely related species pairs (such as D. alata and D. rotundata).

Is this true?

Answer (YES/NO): YES